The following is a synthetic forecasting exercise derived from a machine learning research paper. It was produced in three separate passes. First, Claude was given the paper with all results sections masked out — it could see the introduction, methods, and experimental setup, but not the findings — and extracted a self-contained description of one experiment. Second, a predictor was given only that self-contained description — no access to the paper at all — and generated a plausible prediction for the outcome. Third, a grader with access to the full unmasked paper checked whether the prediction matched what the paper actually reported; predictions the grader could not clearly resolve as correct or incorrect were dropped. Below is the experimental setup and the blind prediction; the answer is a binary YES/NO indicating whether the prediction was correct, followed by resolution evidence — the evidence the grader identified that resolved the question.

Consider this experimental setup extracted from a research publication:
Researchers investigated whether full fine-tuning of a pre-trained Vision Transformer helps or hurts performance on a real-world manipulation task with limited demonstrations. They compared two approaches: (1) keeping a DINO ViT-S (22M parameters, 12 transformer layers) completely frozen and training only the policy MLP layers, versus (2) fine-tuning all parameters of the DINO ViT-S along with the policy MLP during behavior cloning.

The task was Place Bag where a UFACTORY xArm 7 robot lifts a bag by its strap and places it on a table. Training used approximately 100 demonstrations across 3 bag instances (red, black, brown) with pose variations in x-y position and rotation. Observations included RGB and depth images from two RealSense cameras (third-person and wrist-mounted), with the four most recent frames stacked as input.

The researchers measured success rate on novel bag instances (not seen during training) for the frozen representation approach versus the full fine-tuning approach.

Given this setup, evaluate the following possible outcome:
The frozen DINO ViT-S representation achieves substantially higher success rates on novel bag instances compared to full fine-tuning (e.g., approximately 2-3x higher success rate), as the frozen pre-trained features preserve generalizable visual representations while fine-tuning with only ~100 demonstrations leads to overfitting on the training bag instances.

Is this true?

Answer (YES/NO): NO